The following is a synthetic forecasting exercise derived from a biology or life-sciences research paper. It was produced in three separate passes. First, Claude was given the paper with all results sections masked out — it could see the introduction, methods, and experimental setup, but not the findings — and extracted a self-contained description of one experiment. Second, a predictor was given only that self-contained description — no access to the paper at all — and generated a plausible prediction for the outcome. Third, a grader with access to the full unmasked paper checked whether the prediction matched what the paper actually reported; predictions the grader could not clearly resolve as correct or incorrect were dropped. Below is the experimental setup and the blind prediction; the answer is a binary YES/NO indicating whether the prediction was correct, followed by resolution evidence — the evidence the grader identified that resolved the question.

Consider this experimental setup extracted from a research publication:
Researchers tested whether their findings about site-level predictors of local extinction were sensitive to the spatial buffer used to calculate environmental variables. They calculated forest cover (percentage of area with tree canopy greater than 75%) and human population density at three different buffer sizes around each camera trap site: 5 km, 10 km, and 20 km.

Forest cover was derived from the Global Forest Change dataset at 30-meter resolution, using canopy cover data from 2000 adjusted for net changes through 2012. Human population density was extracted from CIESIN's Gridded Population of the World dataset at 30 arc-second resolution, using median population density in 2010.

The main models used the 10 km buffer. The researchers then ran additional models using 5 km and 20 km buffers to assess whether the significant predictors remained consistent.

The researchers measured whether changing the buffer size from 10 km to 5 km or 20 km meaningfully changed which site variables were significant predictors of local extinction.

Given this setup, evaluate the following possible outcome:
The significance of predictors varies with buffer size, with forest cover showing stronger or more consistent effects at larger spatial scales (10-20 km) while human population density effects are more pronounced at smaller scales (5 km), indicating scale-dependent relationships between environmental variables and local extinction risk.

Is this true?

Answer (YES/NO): NO